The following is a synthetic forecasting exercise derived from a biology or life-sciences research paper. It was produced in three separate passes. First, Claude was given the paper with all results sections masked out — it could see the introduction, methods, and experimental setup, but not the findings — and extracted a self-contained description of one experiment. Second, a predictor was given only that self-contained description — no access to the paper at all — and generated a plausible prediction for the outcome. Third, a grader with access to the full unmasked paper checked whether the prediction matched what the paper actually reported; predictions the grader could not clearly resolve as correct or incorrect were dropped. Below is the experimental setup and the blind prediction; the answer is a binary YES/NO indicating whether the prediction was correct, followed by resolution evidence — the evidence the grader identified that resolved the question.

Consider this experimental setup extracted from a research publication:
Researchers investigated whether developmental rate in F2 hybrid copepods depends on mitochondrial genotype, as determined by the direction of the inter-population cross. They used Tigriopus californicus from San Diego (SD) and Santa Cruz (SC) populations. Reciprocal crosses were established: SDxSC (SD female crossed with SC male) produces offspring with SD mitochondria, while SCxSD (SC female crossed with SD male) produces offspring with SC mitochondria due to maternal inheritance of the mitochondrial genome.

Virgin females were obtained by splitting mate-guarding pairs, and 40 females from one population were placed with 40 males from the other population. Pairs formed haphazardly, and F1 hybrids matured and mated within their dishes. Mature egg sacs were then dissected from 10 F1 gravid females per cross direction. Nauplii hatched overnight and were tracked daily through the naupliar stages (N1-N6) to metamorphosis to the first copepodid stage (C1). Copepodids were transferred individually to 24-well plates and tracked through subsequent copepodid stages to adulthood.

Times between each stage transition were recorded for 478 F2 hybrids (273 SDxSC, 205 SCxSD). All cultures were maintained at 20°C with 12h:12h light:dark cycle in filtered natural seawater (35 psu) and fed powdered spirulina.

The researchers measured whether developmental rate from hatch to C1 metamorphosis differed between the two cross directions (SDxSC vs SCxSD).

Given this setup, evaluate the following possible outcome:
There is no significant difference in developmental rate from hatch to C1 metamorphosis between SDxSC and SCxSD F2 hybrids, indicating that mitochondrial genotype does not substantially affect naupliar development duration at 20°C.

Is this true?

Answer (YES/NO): YES